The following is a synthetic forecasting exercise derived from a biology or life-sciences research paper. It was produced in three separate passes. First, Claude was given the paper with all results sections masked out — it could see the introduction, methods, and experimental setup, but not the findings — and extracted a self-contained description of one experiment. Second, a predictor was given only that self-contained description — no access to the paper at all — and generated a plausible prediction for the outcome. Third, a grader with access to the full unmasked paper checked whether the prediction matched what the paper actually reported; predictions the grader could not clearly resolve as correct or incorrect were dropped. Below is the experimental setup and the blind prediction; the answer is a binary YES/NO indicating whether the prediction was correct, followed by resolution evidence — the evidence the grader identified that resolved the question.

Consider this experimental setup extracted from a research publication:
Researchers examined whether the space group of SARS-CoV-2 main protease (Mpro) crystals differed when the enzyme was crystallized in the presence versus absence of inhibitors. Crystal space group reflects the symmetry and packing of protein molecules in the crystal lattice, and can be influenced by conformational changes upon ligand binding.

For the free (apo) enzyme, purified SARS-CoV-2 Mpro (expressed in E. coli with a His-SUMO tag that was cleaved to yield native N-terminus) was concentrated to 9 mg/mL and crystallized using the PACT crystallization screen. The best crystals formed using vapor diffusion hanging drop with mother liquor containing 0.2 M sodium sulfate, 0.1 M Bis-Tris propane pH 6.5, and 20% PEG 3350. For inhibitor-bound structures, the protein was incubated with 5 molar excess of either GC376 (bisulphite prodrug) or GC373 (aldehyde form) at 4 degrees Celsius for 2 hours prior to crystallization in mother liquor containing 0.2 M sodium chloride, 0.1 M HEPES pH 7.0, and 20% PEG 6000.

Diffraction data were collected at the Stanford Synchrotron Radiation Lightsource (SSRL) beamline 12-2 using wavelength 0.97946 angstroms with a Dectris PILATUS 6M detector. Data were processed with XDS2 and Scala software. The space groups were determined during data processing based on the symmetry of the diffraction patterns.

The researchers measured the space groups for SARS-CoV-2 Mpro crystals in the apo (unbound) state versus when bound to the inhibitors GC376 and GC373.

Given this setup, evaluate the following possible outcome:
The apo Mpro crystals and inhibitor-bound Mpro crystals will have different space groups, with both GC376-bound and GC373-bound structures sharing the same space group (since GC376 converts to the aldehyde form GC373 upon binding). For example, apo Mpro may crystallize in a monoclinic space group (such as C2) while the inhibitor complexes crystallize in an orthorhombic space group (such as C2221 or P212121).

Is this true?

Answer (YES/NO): NO